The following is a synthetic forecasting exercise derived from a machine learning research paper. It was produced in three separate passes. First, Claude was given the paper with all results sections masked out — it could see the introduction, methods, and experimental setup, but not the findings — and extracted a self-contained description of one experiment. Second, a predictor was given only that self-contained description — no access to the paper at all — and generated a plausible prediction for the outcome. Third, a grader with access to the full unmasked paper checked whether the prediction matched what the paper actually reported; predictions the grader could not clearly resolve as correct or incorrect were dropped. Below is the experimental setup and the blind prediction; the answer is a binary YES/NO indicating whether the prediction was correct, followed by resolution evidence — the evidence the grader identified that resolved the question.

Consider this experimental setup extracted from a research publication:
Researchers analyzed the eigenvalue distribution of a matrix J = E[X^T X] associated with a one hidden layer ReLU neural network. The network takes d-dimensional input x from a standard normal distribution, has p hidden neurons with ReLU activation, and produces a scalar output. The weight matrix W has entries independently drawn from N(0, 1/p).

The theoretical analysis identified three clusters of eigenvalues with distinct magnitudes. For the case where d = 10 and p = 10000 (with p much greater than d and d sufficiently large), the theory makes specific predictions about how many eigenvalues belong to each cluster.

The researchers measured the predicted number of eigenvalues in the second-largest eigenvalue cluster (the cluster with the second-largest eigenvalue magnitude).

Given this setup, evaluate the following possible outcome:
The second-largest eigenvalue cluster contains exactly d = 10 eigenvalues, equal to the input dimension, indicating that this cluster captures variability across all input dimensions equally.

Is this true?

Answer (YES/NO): YES